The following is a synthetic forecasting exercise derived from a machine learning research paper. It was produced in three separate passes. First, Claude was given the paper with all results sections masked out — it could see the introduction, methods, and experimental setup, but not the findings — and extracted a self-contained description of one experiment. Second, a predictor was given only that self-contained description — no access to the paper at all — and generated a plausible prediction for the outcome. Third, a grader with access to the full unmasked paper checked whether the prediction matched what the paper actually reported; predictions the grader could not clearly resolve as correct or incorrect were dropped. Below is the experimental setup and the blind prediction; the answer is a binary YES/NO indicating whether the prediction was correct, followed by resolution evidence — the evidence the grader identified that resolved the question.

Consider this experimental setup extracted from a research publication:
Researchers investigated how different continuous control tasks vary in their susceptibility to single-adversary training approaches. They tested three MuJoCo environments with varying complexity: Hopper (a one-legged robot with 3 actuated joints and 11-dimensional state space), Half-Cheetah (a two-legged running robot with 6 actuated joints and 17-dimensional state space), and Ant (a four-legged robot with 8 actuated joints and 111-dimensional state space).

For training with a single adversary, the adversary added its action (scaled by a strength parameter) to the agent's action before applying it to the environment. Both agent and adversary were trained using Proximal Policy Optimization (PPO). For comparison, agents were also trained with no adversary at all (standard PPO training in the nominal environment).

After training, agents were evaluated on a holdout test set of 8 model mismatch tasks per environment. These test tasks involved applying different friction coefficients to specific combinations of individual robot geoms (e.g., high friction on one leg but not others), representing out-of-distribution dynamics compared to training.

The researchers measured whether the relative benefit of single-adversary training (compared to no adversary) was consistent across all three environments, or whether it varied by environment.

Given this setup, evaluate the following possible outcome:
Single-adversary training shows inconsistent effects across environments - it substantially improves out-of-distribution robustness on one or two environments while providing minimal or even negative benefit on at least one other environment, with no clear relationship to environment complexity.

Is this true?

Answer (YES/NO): YES